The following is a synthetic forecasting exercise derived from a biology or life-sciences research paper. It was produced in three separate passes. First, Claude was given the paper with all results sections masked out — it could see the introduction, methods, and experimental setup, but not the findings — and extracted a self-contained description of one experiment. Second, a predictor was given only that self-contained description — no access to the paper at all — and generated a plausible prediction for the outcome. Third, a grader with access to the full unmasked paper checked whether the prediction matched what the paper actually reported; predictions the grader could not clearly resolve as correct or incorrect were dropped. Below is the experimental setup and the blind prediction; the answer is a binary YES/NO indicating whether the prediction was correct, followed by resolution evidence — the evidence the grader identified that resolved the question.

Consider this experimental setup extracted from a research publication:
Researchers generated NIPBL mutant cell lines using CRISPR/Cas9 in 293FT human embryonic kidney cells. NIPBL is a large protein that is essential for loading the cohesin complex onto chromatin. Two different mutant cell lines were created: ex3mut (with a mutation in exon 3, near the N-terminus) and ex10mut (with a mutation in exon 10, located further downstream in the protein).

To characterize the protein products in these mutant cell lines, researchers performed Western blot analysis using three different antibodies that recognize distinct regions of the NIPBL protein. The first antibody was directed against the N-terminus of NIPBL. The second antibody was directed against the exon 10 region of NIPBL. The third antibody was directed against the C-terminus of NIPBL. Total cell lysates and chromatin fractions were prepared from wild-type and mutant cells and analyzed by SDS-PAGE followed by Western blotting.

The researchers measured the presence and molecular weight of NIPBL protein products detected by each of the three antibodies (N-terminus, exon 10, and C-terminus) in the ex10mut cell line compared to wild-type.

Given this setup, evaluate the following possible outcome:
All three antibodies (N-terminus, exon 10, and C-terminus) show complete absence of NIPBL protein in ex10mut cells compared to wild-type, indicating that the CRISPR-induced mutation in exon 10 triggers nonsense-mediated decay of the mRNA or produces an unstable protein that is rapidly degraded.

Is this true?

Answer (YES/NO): NO